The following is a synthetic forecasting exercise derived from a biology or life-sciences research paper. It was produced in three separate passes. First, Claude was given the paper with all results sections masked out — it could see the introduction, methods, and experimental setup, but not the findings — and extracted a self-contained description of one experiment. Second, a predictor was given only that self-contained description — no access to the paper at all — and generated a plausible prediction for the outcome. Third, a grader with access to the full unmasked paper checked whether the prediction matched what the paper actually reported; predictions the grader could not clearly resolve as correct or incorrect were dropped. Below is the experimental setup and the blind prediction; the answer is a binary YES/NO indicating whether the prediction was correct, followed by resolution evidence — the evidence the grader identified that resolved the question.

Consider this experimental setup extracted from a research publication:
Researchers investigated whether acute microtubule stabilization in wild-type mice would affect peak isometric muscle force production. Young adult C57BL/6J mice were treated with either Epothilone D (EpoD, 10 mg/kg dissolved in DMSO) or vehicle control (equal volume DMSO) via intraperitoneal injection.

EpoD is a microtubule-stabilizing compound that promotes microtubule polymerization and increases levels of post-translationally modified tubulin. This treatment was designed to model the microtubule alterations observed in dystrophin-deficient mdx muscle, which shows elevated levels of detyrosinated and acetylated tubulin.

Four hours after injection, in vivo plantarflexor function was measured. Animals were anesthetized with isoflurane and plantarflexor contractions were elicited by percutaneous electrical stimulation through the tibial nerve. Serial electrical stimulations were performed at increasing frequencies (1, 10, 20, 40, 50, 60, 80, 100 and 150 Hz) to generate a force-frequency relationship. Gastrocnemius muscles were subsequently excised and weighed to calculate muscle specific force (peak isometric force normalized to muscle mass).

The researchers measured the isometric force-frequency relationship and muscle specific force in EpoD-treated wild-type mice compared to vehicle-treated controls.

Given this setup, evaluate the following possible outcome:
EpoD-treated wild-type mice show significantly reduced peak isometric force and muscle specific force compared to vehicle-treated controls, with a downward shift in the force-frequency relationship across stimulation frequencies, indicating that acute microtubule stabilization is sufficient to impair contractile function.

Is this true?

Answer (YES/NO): NO